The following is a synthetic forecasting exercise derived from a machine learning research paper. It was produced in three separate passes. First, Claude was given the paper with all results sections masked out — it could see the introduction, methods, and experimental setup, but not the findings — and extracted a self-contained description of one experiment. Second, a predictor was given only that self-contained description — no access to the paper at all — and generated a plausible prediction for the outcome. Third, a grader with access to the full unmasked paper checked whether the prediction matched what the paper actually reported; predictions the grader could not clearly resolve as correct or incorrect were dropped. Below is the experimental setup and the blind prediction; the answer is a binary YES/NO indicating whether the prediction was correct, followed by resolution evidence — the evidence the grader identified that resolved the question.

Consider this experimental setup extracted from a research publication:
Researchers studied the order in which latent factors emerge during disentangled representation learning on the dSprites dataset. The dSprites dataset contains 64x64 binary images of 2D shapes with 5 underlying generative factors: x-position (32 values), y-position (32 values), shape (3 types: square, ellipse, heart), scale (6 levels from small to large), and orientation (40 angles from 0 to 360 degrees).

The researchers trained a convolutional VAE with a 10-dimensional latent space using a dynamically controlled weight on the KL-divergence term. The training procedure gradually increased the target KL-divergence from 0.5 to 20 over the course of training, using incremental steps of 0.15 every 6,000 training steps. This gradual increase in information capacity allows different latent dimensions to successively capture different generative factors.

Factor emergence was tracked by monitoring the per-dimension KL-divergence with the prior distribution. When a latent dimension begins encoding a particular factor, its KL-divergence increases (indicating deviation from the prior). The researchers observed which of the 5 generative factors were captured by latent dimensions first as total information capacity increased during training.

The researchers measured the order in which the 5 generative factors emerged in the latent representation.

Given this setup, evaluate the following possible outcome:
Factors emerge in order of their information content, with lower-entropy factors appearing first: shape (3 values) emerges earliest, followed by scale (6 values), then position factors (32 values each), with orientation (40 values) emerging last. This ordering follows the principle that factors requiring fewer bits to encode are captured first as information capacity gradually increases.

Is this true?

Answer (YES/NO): NO